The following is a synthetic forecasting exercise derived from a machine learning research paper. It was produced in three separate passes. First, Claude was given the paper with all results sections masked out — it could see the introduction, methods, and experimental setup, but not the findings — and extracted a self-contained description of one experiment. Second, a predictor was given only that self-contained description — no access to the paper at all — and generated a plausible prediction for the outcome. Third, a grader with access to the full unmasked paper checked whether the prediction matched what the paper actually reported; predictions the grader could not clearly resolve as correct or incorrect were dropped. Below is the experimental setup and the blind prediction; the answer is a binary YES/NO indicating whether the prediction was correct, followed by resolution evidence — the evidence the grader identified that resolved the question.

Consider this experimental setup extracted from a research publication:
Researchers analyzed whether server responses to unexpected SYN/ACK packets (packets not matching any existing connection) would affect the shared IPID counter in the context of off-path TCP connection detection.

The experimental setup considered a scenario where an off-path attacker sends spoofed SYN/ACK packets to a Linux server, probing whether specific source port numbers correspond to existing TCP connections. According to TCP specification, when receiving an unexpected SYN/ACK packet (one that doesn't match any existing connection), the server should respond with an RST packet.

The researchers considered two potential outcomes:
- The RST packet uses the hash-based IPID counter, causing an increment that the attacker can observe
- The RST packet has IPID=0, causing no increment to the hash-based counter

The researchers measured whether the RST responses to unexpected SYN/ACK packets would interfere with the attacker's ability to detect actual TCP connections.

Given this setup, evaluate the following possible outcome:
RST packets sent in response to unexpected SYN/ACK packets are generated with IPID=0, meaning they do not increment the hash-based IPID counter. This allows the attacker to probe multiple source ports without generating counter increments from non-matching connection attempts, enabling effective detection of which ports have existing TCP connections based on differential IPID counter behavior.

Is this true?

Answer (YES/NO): YES